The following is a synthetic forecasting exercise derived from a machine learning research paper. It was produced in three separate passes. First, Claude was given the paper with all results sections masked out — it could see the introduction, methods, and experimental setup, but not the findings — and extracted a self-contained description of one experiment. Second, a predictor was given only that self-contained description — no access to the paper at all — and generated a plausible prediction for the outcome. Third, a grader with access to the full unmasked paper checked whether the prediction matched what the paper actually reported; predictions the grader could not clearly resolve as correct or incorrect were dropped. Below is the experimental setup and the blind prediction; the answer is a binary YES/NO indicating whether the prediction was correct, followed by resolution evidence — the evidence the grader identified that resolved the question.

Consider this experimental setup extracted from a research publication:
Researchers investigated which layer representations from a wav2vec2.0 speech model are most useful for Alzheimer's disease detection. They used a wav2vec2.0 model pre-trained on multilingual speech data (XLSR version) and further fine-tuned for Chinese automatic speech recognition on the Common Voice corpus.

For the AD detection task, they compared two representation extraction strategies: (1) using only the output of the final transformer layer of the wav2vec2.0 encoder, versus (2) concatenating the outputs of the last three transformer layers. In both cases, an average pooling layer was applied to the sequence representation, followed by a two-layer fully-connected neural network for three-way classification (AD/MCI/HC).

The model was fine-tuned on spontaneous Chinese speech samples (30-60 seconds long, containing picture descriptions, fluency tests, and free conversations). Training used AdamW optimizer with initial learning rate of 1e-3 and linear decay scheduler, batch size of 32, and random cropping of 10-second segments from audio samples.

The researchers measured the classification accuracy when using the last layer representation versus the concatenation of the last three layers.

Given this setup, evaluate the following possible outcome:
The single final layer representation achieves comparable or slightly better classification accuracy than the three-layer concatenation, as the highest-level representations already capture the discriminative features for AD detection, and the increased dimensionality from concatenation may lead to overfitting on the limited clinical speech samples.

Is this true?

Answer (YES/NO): YES